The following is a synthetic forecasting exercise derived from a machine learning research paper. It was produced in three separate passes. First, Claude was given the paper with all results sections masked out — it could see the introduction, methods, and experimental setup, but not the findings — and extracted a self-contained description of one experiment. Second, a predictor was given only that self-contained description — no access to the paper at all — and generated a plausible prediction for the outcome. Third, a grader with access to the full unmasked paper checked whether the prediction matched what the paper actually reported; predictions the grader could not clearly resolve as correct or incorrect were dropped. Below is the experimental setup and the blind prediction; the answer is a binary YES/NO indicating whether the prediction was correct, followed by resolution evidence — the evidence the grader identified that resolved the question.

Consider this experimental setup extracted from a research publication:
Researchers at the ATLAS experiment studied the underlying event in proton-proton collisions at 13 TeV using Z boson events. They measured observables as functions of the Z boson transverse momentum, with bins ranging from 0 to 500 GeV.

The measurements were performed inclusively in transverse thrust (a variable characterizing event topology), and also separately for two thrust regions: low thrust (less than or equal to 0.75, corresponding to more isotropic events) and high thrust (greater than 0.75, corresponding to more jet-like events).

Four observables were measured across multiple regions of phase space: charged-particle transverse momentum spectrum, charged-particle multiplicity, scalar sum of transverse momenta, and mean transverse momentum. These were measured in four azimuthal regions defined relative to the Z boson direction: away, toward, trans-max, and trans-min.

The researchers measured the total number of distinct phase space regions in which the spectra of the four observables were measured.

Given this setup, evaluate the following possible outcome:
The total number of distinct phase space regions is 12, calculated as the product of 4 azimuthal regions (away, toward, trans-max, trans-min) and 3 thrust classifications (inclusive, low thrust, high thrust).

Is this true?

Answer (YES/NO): NO